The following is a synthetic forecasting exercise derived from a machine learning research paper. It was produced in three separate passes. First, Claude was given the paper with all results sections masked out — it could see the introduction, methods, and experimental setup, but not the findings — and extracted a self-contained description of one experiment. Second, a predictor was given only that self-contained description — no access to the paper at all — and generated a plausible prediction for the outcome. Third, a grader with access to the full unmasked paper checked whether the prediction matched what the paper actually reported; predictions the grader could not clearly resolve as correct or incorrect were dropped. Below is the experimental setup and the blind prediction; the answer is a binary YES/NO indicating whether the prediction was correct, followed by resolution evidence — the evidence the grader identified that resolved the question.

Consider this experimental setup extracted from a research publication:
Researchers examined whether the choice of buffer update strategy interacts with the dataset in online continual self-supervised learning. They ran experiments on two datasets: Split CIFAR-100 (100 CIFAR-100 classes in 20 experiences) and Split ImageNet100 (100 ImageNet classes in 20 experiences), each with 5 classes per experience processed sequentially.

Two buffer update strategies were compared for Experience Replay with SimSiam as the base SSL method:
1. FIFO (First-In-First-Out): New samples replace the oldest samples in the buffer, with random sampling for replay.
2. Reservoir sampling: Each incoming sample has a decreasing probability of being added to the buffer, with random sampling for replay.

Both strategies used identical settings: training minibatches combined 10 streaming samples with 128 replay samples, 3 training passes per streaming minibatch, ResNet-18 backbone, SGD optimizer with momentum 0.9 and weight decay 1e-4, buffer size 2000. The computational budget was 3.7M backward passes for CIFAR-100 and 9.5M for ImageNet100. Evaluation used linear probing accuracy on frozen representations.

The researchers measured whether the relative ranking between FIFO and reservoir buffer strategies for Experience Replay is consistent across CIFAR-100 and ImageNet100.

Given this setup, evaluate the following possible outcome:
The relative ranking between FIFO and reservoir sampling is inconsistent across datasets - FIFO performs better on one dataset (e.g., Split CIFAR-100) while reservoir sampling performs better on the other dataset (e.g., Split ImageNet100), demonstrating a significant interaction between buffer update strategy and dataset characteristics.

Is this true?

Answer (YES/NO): NO